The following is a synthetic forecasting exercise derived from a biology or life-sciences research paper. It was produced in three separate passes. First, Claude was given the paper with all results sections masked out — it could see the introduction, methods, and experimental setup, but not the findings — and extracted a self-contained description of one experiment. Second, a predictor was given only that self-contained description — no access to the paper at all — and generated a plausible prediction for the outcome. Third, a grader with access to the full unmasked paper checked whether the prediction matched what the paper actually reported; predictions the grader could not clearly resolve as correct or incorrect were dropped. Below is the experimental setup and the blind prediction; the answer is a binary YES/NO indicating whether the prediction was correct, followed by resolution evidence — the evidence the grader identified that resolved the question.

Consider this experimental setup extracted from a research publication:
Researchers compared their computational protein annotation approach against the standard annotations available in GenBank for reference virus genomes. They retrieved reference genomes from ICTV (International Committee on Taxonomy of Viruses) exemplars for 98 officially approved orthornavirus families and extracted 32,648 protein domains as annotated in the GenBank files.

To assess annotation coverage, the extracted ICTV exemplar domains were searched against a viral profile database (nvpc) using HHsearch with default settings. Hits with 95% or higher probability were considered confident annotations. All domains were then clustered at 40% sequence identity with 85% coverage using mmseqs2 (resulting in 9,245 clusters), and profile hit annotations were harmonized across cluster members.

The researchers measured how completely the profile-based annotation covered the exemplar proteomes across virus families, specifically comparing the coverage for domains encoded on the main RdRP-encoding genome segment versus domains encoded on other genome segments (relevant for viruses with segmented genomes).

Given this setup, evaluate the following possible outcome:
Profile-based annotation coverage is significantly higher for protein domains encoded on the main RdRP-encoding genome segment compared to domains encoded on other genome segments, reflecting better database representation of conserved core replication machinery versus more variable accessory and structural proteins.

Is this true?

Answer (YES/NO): YES